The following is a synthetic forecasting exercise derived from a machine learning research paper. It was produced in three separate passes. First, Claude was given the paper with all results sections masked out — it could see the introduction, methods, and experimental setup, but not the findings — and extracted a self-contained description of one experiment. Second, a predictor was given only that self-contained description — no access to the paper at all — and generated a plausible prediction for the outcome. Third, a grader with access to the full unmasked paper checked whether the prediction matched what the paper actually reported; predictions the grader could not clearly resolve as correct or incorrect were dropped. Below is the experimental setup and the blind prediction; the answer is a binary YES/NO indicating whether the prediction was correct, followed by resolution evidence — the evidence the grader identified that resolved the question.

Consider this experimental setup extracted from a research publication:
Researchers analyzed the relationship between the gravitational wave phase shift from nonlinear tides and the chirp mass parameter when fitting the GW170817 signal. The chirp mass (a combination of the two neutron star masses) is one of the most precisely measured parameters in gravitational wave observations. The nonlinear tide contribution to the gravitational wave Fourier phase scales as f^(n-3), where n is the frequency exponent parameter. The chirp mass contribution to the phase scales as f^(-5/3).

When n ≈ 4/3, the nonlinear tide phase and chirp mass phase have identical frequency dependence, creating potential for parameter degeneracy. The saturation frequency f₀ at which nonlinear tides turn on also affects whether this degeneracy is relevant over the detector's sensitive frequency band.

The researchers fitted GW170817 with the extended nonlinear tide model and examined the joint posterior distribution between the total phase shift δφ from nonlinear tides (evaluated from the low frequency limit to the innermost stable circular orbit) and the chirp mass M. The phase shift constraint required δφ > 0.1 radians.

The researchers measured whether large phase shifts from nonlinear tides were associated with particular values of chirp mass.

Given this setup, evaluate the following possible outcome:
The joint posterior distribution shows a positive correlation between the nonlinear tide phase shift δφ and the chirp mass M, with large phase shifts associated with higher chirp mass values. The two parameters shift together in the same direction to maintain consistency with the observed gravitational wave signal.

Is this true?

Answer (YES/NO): NO